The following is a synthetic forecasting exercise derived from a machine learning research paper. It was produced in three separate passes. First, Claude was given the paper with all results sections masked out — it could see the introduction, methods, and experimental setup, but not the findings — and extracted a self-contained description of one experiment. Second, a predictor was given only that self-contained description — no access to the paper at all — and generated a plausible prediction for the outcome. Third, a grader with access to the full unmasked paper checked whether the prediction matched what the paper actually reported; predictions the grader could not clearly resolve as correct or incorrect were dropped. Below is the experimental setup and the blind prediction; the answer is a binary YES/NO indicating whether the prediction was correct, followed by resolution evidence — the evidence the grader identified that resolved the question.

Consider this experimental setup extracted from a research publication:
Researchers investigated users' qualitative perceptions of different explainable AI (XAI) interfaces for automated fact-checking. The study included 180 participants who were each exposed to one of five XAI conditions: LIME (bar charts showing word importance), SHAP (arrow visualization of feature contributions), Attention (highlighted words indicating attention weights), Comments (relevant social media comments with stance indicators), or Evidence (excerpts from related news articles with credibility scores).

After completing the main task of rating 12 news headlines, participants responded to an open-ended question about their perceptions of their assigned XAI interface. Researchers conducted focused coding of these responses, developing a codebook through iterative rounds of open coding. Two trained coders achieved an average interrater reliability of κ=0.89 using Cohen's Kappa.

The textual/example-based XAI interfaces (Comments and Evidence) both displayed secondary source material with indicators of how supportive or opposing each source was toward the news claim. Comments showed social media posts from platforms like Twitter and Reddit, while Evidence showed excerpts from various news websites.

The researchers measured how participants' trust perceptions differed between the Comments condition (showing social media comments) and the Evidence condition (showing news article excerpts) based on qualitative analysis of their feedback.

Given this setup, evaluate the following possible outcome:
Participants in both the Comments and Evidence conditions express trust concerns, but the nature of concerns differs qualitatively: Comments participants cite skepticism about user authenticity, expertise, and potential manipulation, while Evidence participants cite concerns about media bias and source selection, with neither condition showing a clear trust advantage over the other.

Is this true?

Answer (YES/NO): NO